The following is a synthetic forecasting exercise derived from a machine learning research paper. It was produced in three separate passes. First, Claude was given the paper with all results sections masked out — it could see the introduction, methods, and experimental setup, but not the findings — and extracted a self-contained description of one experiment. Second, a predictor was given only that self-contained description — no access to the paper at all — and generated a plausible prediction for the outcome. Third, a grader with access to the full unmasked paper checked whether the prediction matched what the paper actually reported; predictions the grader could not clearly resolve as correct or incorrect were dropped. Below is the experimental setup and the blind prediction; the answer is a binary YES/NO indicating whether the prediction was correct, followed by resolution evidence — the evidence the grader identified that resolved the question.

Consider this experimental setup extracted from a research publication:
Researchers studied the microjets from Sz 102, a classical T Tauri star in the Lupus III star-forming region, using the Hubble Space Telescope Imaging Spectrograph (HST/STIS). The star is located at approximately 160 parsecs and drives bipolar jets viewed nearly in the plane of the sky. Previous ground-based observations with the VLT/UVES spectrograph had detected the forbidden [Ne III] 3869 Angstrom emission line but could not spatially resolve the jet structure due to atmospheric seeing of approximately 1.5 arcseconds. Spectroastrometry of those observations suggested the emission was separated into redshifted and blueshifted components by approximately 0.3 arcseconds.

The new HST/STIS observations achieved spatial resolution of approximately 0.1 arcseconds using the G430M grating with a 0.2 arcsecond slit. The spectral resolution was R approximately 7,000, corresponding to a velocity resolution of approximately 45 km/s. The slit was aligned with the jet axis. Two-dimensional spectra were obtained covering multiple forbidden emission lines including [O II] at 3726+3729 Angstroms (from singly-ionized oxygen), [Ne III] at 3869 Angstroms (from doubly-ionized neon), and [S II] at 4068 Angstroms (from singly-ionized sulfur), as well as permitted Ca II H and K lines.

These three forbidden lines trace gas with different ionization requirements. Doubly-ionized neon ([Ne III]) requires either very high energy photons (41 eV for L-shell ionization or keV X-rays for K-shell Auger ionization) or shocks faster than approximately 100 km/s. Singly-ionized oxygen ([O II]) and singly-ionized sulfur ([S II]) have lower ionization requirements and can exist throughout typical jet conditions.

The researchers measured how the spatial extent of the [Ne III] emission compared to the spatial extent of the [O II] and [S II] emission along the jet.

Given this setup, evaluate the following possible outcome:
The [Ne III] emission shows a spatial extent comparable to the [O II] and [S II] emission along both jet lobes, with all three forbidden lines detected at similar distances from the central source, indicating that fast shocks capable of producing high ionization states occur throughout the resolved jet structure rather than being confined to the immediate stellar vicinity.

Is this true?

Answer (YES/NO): NO